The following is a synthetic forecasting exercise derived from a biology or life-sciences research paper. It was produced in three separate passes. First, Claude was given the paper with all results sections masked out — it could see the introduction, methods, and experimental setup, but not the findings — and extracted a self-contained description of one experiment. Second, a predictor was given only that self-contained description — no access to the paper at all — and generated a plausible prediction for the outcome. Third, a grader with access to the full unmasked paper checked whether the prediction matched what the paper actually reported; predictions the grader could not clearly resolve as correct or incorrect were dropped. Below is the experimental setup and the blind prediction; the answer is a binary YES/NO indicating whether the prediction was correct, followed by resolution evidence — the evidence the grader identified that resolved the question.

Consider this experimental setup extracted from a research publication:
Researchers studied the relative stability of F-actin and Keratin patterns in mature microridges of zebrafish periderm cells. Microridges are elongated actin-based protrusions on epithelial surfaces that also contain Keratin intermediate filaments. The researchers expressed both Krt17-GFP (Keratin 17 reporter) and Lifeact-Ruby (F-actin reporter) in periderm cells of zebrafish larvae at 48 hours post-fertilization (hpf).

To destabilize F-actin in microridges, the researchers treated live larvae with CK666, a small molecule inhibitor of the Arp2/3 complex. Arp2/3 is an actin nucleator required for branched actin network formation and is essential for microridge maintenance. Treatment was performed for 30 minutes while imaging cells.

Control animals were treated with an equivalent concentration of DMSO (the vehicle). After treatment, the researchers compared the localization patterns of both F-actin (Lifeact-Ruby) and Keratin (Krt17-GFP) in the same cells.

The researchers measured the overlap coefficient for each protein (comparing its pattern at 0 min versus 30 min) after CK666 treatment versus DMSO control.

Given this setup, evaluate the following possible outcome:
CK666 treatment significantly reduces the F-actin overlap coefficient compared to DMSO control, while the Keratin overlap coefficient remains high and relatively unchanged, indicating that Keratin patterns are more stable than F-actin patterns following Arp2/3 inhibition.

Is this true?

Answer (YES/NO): YES